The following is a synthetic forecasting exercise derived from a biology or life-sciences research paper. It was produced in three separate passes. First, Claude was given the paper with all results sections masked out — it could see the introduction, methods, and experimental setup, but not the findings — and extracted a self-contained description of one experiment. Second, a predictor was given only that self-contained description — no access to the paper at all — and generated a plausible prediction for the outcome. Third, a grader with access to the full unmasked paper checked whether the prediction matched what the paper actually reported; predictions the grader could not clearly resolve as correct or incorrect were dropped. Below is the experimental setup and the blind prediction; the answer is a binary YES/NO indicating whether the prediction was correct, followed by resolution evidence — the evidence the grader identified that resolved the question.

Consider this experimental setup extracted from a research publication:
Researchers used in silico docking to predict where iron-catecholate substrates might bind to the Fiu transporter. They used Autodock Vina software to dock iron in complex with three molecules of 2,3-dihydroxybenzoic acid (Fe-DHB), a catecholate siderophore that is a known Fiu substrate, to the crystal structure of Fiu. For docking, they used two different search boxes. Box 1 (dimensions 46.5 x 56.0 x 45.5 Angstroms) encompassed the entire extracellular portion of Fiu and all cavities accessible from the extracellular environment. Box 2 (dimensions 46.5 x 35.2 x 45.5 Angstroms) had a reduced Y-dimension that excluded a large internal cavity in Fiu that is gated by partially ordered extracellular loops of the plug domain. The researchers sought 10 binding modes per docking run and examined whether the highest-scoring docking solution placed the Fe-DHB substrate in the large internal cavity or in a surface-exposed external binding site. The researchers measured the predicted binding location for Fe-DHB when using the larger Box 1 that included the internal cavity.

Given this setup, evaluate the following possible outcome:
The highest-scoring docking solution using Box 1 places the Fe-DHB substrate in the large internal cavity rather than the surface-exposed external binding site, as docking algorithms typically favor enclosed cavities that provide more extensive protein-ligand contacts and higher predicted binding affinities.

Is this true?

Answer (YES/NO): YES